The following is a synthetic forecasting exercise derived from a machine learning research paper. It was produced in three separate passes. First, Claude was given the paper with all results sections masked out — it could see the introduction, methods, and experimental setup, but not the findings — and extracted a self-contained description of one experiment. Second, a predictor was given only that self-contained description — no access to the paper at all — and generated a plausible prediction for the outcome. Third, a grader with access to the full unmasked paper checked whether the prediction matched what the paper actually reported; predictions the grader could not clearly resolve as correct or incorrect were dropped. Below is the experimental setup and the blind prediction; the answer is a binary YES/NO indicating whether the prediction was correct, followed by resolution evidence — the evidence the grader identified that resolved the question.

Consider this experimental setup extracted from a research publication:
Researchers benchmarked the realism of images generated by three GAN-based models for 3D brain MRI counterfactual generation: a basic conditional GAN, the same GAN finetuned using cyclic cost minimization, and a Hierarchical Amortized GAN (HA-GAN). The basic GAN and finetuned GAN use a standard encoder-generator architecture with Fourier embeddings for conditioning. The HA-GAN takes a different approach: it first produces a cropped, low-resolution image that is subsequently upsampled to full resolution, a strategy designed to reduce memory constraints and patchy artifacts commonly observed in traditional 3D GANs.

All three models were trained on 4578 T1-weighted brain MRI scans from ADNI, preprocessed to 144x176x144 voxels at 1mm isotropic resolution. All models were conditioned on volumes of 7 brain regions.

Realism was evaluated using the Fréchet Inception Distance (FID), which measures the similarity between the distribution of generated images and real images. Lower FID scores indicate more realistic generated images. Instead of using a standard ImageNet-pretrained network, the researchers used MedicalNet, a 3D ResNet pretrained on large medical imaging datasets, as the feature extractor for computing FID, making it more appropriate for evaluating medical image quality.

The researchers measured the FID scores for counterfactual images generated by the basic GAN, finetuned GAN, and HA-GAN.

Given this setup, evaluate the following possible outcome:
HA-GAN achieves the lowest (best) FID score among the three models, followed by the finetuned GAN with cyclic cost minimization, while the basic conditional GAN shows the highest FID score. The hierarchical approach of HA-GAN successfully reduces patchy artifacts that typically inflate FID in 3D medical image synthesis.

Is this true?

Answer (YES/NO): YES